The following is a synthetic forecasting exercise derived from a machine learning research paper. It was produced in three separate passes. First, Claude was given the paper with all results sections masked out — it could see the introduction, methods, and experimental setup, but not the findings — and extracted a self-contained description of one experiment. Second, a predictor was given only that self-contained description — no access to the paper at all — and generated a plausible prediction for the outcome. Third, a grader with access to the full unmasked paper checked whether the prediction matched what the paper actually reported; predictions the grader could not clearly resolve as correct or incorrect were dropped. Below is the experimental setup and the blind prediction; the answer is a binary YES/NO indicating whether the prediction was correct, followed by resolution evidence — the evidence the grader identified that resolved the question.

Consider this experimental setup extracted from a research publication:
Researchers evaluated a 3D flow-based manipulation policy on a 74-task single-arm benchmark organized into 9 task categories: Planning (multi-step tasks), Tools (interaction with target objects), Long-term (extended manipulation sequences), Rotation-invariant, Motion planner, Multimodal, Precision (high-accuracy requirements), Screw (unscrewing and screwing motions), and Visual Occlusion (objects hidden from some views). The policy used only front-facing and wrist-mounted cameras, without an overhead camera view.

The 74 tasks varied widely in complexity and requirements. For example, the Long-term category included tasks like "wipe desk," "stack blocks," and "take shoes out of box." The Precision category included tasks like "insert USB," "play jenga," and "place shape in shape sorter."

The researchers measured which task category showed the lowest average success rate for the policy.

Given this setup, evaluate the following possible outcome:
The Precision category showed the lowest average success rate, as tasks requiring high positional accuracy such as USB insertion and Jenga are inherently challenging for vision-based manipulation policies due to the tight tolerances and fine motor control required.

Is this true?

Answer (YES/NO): NO